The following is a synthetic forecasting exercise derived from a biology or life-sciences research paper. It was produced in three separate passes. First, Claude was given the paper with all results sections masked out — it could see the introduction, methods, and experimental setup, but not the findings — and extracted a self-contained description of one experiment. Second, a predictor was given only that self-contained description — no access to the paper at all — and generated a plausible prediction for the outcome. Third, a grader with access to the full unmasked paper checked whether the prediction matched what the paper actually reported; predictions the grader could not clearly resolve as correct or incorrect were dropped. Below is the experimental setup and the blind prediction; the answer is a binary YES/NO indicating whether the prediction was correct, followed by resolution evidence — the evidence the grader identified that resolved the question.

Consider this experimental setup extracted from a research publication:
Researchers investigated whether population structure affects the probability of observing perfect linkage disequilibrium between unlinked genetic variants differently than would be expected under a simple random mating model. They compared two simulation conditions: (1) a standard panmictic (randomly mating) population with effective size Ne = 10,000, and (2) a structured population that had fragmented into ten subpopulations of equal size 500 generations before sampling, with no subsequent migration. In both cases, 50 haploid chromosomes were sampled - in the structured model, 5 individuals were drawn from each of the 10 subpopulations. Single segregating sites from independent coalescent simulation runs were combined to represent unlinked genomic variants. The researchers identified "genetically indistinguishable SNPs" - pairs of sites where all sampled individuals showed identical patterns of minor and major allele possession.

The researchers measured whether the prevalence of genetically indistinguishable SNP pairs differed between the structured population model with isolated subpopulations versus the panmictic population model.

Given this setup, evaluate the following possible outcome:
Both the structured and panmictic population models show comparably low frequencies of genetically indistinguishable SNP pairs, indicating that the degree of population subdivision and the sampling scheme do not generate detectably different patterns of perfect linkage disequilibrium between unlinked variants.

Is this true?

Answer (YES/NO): NO